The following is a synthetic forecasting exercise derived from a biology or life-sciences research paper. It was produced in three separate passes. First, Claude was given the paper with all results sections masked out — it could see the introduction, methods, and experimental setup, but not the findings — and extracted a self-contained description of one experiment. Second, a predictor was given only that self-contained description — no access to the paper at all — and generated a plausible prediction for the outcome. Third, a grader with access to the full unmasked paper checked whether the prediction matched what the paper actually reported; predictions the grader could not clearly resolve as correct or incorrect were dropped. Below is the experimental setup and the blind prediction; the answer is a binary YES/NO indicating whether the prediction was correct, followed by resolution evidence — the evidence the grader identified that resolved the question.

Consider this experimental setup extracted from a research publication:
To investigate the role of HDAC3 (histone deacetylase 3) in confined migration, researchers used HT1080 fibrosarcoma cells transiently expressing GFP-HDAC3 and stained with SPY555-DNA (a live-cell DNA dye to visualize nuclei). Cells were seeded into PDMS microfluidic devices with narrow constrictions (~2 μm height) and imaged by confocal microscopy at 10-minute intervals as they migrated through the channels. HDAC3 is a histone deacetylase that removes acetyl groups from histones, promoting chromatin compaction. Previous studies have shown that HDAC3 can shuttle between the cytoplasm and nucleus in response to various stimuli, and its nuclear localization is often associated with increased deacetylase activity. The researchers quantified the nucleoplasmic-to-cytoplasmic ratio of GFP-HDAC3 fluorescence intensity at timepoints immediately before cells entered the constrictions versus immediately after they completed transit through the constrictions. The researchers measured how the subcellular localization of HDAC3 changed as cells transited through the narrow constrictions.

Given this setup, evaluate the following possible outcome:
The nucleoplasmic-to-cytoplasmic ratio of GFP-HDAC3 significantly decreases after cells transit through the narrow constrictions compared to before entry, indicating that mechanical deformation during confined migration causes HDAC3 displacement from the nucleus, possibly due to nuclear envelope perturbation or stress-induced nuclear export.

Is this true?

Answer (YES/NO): NO